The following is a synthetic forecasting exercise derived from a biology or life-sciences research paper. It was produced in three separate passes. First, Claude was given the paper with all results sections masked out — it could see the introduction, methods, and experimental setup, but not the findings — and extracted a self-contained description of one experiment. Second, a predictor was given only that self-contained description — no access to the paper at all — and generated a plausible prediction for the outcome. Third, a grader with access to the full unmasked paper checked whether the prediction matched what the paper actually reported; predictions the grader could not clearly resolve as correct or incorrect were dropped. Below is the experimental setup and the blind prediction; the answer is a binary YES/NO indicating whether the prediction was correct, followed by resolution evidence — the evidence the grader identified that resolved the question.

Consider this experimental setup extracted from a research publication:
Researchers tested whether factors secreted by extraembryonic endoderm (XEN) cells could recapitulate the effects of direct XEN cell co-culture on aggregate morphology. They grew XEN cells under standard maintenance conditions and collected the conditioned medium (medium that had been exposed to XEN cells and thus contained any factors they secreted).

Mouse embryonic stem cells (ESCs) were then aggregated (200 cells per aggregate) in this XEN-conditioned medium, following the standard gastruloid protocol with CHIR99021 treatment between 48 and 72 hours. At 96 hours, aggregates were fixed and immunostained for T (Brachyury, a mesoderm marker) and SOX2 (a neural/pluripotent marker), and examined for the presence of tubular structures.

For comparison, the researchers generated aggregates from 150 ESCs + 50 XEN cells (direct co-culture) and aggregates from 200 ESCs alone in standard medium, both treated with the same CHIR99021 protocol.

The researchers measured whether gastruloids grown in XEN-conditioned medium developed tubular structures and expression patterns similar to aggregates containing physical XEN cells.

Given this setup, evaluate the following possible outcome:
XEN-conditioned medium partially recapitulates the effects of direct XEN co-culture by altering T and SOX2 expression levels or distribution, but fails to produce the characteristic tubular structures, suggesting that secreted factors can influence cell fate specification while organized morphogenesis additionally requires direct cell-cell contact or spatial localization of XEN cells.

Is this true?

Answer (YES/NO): YES